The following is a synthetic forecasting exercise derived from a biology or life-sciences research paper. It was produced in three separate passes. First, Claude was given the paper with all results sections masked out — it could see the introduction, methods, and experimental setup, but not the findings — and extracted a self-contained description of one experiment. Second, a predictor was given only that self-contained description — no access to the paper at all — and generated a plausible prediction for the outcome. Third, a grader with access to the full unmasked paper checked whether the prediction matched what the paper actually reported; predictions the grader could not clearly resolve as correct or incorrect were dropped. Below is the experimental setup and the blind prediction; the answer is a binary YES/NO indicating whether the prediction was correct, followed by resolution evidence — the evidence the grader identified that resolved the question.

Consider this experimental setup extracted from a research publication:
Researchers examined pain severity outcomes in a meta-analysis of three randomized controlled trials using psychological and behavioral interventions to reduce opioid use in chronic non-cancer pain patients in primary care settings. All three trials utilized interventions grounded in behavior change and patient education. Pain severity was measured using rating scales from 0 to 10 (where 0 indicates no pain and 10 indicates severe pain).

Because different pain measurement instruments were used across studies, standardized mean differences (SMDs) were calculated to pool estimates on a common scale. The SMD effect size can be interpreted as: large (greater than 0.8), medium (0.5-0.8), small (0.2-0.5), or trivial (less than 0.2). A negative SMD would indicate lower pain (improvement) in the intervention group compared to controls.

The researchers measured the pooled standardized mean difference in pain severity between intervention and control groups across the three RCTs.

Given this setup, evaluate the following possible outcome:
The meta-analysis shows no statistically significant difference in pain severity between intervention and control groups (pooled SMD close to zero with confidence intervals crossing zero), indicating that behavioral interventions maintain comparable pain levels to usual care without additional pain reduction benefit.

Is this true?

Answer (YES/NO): YES